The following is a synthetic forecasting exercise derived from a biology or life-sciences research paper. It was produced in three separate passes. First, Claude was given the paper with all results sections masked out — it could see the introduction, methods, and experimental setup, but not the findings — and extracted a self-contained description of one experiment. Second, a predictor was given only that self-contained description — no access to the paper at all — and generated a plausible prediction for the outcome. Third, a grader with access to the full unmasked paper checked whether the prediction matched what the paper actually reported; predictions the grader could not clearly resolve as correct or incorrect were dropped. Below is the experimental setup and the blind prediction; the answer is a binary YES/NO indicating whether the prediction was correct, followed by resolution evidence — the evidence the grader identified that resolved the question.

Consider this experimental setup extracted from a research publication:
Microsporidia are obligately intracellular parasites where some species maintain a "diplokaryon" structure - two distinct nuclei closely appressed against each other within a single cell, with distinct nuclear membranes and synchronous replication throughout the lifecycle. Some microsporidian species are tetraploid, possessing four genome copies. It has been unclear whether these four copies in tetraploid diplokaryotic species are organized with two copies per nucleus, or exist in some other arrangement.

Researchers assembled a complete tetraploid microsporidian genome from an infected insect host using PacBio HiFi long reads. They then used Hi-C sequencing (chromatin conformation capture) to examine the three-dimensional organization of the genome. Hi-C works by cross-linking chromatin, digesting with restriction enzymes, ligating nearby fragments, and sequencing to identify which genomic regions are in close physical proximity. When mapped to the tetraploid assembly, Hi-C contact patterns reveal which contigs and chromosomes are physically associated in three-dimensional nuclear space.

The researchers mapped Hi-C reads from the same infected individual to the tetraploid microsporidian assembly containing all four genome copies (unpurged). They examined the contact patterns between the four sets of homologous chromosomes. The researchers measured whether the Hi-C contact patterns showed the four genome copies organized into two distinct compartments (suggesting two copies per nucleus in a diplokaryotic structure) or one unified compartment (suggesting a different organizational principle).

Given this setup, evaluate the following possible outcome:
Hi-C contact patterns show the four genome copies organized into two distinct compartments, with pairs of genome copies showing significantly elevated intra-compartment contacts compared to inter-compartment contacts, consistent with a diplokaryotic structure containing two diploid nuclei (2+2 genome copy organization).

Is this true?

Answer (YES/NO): YES